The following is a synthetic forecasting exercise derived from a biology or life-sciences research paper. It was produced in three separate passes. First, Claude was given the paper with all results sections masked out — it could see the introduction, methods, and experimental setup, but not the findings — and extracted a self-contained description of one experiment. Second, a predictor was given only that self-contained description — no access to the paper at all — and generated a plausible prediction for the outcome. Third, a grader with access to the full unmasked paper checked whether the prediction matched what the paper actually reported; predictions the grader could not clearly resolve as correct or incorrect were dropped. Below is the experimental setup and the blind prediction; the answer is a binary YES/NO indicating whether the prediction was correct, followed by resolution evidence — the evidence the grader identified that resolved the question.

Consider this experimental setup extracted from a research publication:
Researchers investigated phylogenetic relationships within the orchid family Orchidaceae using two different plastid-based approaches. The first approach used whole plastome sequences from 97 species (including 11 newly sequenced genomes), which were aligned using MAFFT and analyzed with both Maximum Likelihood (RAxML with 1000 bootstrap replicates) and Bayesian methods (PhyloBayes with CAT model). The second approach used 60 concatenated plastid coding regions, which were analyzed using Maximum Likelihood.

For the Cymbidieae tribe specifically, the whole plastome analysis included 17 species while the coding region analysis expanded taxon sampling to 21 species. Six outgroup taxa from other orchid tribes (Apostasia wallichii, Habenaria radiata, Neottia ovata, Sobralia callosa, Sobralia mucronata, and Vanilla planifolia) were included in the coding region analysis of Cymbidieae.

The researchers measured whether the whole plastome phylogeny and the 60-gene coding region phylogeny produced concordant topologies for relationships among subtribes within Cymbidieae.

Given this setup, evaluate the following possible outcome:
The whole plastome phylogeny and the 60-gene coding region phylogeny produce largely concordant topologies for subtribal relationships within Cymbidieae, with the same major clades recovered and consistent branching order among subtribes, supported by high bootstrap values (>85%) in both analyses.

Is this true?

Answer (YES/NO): NO